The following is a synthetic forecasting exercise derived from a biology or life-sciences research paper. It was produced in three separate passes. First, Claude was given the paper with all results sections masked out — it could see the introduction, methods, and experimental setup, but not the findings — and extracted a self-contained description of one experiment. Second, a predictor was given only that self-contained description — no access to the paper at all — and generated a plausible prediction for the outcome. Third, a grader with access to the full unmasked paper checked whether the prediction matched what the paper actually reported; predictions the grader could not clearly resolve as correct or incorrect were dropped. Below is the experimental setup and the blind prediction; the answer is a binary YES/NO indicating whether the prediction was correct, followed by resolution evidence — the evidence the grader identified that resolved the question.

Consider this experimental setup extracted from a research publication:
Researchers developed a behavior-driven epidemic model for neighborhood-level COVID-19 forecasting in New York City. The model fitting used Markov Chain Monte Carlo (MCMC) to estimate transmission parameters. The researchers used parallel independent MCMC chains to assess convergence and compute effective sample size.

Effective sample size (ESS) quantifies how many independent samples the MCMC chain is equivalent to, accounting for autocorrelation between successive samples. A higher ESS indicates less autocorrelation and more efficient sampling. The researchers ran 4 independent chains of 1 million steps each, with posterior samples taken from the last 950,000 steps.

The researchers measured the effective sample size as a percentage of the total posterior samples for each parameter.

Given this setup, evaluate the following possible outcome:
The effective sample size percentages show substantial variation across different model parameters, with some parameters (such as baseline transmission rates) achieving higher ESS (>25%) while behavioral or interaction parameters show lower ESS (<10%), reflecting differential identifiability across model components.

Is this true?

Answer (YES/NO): NO